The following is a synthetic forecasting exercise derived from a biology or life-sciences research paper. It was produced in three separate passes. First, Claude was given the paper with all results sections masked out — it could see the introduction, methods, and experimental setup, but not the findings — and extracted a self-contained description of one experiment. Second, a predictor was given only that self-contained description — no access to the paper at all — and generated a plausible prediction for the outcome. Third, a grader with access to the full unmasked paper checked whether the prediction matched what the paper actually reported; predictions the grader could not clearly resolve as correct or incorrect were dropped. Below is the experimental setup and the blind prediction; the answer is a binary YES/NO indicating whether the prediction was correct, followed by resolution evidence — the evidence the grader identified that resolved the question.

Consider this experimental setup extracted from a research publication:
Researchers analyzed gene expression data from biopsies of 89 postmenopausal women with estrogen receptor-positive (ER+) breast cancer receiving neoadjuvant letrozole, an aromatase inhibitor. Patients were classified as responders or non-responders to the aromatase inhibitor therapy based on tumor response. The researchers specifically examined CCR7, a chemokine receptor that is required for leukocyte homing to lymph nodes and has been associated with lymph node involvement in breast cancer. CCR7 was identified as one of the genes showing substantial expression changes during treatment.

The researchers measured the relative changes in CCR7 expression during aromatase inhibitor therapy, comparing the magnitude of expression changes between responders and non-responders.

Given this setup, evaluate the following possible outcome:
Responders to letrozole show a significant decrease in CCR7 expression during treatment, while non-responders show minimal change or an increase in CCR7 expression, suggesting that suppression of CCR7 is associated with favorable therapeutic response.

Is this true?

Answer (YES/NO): NO